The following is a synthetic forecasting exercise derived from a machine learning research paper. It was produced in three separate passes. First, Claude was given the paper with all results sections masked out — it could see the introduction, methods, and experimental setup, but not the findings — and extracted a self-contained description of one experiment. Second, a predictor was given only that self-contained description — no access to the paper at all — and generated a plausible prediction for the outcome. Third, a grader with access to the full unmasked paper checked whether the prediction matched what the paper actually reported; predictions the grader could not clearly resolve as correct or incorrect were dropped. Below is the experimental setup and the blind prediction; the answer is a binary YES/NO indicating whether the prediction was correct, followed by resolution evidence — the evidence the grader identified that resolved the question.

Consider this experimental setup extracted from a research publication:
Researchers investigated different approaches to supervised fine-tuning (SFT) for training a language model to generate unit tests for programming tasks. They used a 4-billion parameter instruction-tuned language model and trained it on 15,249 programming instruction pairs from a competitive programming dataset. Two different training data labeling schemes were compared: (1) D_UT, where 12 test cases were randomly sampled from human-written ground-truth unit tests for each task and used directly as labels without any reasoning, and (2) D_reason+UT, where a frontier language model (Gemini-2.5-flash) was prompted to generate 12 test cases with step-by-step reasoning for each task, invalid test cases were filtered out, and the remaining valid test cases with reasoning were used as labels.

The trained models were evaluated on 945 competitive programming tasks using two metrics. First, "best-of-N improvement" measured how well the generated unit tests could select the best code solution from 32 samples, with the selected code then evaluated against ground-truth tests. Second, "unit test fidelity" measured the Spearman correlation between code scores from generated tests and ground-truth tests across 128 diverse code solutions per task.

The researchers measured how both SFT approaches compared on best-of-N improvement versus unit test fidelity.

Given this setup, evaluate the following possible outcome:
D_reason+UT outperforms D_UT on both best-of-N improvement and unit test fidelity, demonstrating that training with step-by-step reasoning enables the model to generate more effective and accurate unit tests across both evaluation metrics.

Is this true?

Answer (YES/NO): NO